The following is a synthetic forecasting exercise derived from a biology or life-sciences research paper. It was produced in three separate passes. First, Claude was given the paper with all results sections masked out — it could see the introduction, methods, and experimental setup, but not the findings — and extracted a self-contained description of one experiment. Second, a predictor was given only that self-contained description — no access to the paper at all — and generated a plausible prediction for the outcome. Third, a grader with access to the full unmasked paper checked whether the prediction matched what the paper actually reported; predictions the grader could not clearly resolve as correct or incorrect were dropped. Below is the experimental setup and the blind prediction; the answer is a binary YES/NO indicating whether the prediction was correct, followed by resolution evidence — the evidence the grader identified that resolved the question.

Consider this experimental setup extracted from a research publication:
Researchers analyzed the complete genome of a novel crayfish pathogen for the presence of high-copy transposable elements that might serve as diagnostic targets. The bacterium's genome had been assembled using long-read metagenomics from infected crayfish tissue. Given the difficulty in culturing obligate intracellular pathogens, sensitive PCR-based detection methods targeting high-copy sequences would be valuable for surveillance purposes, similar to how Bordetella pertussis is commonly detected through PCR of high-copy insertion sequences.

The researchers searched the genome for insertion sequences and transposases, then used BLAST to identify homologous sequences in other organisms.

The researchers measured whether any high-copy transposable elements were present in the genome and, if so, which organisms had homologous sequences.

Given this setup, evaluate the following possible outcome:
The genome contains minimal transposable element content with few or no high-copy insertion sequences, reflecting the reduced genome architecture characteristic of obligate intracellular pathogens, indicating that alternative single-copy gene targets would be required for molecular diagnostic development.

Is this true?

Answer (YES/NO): NO